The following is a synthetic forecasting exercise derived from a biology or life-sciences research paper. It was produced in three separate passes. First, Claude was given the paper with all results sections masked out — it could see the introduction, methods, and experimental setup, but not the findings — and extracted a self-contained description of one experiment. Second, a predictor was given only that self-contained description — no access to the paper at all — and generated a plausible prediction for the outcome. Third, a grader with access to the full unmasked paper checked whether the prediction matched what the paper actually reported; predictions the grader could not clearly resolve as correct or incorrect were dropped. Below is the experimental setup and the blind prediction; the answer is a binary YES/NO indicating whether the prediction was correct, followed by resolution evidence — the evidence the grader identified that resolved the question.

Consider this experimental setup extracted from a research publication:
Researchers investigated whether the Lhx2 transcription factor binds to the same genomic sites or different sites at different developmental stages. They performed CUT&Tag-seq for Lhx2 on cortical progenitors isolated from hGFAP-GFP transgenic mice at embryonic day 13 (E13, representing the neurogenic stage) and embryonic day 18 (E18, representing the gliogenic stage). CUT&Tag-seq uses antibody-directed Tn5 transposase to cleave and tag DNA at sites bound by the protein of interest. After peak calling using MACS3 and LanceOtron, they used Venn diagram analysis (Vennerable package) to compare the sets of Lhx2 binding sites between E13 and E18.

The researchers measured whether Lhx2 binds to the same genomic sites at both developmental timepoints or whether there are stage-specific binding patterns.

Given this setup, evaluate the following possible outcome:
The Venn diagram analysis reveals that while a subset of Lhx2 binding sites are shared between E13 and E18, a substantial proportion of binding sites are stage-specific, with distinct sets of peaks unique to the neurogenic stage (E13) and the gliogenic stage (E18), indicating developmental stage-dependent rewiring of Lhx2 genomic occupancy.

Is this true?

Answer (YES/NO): YES